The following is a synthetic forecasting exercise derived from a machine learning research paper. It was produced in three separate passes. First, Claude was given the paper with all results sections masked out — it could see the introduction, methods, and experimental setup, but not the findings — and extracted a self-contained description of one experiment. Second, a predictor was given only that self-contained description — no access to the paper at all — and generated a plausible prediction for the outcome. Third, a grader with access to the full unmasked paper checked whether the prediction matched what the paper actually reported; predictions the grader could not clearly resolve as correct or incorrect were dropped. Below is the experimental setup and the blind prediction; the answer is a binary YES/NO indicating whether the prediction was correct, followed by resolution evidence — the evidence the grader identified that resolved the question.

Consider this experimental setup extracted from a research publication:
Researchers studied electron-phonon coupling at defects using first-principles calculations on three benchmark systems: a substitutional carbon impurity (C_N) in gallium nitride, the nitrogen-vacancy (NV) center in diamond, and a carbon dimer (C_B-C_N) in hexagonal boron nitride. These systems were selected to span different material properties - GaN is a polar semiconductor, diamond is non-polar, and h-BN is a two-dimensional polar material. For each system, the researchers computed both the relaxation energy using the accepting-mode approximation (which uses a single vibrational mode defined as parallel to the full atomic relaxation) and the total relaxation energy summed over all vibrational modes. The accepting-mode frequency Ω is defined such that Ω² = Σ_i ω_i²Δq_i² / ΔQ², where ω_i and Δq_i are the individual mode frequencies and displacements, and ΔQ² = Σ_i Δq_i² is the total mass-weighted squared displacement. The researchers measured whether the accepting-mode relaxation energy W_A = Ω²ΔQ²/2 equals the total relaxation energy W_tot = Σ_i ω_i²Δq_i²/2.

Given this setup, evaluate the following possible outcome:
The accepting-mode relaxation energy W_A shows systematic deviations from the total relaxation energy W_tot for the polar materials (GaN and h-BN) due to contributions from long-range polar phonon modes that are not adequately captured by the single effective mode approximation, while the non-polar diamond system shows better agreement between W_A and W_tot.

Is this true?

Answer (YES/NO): NO